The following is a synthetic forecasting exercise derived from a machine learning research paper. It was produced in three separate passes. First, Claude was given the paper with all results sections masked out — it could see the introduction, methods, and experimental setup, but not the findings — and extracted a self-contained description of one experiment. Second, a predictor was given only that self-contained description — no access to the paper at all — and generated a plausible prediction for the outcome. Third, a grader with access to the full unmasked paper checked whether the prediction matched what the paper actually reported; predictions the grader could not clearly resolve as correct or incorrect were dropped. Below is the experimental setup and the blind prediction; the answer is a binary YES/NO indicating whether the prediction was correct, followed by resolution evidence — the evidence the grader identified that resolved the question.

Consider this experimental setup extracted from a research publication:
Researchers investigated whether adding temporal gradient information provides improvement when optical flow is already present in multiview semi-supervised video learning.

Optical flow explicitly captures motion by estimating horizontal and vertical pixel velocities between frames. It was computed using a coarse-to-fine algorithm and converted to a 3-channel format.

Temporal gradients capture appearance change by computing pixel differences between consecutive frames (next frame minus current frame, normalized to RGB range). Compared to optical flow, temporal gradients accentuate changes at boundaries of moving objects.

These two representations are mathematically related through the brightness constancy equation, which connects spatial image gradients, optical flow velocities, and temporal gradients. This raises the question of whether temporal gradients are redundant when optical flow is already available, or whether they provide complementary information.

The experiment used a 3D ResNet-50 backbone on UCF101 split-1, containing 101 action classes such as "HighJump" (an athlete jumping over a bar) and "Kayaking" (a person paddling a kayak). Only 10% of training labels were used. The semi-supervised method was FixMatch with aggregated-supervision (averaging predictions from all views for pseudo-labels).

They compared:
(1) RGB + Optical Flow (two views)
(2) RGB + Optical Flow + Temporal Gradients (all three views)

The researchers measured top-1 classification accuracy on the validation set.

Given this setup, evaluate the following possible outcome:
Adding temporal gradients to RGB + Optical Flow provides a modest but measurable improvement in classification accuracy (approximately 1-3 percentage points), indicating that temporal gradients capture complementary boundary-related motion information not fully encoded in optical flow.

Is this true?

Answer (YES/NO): YES